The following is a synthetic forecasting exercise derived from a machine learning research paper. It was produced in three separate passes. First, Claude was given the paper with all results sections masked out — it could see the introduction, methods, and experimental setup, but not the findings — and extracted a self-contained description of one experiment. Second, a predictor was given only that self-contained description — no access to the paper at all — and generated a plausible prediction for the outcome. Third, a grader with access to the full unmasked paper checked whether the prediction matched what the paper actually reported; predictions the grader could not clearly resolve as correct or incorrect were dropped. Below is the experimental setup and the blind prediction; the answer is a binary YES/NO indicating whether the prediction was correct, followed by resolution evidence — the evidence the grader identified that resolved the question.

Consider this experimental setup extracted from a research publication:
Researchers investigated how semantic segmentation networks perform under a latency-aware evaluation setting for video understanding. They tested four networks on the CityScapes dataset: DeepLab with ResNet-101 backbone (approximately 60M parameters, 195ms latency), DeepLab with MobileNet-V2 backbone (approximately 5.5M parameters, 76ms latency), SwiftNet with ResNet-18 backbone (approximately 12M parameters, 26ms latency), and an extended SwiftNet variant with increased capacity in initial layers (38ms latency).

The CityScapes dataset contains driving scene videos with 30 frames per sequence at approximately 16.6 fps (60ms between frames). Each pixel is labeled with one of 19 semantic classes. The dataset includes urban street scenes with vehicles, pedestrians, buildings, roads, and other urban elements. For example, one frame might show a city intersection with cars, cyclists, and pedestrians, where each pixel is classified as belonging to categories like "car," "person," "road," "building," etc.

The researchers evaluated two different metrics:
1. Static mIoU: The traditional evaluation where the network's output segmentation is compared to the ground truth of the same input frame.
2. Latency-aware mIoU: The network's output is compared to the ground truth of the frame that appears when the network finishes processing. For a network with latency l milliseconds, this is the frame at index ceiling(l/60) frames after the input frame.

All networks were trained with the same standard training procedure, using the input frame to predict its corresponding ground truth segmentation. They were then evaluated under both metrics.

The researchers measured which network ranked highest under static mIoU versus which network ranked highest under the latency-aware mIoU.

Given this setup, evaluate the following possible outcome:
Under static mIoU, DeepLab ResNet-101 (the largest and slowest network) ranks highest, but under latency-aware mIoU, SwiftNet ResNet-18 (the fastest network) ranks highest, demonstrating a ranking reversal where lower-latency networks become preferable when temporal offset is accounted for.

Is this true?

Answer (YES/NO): YES